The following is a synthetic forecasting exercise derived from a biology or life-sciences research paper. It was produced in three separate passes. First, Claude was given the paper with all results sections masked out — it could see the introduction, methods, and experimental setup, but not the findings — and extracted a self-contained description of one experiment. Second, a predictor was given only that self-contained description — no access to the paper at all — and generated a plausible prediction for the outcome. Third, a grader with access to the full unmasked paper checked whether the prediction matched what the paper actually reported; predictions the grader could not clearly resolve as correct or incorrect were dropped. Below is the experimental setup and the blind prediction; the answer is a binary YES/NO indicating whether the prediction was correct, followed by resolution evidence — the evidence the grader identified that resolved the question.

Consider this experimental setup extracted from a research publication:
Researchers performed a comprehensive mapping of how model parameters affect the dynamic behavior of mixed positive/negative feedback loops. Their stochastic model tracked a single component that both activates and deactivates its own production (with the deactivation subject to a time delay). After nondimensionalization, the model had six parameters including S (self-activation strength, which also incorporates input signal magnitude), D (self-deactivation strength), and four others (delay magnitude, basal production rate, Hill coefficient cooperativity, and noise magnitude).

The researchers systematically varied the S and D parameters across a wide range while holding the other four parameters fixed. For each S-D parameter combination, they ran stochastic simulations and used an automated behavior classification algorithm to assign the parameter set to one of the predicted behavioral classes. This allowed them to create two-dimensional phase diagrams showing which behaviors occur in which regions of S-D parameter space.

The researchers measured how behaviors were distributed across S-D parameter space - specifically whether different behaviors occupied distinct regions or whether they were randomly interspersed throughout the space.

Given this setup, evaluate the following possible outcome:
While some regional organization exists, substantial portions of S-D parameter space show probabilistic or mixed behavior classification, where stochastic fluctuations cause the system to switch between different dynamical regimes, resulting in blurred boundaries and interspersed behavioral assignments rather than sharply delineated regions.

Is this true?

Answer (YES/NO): NO